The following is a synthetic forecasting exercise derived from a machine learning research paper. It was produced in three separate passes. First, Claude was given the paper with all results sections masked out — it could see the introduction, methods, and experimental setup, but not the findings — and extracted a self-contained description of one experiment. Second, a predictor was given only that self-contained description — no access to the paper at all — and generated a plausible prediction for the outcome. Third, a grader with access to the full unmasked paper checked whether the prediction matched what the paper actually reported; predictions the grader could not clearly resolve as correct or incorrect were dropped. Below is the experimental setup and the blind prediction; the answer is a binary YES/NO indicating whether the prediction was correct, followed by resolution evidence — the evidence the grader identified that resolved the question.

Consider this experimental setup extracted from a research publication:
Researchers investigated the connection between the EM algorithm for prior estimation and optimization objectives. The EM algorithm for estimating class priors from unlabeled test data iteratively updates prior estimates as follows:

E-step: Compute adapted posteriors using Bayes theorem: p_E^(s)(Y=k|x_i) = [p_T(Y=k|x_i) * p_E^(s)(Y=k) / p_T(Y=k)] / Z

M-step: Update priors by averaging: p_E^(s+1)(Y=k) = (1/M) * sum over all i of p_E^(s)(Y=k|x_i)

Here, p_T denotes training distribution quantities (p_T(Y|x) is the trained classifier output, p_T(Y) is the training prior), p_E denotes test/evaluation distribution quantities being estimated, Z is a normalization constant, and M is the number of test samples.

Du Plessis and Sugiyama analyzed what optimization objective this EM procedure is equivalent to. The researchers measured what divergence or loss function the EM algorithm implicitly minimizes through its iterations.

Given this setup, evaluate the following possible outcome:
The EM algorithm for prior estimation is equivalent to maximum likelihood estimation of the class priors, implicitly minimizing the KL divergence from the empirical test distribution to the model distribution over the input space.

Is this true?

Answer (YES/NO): YES